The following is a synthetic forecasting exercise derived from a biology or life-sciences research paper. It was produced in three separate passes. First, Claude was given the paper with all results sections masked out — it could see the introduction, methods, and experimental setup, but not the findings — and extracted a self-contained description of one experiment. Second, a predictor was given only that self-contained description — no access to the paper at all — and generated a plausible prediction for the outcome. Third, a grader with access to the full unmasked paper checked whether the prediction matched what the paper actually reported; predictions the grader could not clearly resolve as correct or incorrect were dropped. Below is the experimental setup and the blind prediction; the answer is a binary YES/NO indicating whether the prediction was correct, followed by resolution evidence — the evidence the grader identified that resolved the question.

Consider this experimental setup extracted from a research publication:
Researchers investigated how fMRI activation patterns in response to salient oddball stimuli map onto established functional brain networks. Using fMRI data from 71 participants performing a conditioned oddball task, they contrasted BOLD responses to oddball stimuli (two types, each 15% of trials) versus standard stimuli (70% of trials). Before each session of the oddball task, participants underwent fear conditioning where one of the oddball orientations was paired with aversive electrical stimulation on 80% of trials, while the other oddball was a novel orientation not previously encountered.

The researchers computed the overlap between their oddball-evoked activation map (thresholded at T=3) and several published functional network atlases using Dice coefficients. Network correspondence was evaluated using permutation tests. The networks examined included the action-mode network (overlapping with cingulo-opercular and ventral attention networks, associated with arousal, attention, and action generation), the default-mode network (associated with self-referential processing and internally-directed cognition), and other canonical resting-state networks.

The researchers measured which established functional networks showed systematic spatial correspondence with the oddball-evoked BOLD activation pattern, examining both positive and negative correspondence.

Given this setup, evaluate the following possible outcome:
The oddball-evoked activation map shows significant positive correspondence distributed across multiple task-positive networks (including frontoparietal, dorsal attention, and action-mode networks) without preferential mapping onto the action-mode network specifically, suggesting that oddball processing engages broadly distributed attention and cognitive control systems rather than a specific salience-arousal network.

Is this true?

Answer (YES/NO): NO